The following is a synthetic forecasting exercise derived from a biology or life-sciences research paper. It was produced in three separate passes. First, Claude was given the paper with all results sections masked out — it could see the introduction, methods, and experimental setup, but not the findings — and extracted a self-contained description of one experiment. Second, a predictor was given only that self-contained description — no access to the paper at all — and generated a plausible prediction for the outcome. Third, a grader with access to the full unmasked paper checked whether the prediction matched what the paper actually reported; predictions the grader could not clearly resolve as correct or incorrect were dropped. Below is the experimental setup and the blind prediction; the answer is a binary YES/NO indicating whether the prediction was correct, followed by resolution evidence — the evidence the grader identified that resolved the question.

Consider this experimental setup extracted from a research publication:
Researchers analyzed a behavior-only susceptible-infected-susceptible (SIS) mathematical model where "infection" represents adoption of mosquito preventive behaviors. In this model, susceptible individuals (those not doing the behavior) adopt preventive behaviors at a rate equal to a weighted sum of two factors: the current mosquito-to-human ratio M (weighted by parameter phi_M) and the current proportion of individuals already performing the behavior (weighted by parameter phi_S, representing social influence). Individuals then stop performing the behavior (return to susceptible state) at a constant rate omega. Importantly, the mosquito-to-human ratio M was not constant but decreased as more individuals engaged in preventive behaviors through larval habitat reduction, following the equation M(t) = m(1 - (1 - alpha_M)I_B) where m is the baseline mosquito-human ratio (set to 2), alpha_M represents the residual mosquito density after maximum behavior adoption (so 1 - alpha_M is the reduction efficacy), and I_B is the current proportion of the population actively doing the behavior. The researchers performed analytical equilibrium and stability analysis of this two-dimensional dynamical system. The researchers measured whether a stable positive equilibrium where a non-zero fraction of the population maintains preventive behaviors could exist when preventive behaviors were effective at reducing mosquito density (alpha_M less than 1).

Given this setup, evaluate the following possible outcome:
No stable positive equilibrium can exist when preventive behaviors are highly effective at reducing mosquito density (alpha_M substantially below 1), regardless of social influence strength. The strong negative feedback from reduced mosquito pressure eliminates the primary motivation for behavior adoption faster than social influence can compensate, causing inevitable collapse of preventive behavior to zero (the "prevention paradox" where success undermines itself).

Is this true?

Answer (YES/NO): NO